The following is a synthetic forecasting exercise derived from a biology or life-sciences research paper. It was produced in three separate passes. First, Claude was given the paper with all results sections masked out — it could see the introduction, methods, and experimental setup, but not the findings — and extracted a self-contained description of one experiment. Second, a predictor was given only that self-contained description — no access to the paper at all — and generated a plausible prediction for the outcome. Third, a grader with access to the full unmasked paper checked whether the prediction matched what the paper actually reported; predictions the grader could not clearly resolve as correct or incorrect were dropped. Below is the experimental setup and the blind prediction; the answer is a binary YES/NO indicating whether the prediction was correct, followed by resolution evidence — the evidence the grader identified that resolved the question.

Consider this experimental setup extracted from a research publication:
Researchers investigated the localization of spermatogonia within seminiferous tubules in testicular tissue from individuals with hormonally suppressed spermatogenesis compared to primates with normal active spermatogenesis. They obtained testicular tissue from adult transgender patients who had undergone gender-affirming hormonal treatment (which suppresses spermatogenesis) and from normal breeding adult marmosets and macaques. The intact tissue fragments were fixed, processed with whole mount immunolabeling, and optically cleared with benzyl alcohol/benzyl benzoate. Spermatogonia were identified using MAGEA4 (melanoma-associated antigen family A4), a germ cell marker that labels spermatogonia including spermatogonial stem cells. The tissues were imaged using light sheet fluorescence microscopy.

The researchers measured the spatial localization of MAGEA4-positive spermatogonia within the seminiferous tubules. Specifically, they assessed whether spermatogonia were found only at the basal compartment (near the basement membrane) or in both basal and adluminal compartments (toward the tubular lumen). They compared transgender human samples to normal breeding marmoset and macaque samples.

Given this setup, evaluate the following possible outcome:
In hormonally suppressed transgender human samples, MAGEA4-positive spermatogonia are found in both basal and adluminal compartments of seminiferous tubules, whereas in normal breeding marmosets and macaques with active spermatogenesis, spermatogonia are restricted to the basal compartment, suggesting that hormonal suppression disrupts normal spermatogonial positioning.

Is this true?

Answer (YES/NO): NO